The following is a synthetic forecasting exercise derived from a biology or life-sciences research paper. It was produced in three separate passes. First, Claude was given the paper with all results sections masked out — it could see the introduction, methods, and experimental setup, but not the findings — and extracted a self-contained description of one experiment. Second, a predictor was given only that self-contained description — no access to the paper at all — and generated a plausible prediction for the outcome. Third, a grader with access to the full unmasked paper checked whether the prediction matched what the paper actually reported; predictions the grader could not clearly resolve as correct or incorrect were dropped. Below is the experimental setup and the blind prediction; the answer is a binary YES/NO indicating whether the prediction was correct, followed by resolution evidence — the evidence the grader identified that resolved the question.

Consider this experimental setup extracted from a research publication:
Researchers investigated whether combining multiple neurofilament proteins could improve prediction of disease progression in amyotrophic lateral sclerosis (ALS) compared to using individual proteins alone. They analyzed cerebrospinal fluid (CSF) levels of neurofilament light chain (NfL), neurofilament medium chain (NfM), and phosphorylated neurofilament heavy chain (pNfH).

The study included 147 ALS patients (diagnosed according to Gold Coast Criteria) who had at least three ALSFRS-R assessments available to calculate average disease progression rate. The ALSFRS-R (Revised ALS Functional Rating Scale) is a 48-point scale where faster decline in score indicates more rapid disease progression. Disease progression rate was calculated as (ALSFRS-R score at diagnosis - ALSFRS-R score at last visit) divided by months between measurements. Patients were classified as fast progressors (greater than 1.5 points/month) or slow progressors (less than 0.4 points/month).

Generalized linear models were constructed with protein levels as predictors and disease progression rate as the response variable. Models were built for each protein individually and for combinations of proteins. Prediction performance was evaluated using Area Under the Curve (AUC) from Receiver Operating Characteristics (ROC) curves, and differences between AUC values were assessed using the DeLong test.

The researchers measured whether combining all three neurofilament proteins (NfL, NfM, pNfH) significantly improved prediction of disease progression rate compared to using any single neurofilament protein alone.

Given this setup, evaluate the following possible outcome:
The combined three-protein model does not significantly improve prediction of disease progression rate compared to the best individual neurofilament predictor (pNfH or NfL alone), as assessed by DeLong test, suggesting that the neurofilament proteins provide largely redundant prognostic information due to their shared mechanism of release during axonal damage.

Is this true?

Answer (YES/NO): YES